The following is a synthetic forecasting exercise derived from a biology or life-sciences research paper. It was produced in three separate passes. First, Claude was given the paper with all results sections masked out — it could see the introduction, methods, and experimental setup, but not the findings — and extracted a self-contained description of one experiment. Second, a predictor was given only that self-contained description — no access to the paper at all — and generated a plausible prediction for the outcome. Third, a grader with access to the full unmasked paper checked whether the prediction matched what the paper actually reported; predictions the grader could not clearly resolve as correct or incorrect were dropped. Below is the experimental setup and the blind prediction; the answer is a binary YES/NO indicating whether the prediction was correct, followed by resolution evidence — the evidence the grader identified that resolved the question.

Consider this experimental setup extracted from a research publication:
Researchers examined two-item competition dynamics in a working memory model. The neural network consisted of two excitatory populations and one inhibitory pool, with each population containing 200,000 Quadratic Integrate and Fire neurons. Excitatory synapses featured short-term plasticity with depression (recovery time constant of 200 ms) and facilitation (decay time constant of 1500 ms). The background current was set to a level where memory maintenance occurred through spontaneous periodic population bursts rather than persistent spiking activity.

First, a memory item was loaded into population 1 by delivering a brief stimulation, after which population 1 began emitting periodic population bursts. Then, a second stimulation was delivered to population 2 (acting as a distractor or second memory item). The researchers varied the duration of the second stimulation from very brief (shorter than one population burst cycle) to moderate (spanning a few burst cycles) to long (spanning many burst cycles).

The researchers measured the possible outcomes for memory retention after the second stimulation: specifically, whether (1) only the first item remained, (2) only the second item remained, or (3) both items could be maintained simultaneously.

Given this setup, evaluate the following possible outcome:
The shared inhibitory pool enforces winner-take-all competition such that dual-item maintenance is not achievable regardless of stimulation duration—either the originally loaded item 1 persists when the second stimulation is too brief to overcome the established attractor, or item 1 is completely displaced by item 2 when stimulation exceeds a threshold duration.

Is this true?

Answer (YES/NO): NO